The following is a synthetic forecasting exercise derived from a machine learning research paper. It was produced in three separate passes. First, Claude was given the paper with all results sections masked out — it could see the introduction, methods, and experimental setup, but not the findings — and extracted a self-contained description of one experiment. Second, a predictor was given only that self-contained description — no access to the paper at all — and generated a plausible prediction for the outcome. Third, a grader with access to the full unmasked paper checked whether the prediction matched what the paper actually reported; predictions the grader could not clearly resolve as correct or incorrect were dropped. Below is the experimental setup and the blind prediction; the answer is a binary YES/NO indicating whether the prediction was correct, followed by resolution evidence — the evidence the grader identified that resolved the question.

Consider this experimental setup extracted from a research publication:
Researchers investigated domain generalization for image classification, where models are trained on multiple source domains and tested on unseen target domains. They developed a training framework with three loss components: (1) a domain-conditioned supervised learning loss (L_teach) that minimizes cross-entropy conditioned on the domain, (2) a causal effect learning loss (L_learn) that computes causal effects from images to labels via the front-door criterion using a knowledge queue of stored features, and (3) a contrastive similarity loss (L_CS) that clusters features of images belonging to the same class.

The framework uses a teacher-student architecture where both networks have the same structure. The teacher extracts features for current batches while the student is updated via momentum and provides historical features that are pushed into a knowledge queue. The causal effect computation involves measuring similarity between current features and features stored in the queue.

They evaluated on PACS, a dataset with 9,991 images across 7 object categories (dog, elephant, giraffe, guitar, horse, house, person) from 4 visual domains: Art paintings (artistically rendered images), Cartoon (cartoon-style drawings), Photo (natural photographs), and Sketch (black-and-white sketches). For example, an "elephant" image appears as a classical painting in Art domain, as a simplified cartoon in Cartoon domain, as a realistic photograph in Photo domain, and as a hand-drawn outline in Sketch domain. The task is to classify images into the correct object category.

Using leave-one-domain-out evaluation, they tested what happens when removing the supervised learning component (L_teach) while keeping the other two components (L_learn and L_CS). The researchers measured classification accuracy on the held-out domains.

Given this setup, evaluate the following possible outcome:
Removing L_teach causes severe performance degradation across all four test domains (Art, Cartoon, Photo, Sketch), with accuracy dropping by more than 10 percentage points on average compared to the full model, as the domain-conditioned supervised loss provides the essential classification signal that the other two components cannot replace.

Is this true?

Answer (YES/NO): YES